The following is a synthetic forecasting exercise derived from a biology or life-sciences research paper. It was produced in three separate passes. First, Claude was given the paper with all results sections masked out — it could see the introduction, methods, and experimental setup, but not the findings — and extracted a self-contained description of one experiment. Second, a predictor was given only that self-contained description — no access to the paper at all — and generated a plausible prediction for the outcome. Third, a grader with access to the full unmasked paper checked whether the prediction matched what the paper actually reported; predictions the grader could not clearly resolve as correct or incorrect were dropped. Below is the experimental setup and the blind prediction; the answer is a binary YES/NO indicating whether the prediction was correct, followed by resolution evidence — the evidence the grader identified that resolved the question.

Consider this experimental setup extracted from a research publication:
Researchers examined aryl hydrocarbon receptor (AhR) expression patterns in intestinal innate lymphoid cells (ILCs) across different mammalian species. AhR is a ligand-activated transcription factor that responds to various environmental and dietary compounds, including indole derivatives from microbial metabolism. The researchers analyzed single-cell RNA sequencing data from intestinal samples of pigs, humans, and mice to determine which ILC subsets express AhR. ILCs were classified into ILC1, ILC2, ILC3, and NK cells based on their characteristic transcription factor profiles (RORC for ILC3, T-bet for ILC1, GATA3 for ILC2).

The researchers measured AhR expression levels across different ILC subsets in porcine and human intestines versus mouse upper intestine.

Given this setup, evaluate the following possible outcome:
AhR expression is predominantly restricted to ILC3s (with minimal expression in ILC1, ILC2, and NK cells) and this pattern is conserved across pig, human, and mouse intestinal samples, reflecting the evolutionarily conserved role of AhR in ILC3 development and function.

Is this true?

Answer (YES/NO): NO